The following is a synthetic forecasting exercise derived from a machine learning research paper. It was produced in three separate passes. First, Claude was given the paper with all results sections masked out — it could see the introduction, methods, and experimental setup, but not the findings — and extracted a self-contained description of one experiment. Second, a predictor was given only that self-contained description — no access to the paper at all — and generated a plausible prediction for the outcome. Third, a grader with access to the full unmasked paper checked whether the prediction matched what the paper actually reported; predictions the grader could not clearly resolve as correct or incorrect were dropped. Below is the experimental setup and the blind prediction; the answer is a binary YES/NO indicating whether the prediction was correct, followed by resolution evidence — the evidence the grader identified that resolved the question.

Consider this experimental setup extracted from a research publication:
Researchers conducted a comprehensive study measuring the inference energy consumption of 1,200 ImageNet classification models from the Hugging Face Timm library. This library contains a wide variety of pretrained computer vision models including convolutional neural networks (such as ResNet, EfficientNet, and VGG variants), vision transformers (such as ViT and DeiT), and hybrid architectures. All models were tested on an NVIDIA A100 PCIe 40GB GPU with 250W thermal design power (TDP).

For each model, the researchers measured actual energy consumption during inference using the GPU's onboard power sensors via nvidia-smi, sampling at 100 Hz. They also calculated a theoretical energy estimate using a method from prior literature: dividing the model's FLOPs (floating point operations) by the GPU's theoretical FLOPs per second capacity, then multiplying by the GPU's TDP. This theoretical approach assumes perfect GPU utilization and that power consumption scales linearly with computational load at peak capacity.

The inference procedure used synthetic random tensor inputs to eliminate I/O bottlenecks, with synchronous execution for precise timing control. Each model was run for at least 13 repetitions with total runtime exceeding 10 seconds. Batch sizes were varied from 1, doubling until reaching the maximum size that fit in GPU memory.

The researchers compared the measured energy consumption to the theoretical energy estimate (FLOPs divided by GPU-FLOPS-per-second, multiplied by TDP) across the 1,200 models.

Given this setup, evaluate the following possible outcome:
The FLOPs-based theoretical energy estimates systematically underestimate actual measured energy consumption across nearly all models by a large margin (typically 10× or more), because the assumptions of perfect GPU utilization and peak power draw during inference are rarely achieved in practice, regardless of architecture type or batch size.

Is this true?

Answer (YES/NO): NO